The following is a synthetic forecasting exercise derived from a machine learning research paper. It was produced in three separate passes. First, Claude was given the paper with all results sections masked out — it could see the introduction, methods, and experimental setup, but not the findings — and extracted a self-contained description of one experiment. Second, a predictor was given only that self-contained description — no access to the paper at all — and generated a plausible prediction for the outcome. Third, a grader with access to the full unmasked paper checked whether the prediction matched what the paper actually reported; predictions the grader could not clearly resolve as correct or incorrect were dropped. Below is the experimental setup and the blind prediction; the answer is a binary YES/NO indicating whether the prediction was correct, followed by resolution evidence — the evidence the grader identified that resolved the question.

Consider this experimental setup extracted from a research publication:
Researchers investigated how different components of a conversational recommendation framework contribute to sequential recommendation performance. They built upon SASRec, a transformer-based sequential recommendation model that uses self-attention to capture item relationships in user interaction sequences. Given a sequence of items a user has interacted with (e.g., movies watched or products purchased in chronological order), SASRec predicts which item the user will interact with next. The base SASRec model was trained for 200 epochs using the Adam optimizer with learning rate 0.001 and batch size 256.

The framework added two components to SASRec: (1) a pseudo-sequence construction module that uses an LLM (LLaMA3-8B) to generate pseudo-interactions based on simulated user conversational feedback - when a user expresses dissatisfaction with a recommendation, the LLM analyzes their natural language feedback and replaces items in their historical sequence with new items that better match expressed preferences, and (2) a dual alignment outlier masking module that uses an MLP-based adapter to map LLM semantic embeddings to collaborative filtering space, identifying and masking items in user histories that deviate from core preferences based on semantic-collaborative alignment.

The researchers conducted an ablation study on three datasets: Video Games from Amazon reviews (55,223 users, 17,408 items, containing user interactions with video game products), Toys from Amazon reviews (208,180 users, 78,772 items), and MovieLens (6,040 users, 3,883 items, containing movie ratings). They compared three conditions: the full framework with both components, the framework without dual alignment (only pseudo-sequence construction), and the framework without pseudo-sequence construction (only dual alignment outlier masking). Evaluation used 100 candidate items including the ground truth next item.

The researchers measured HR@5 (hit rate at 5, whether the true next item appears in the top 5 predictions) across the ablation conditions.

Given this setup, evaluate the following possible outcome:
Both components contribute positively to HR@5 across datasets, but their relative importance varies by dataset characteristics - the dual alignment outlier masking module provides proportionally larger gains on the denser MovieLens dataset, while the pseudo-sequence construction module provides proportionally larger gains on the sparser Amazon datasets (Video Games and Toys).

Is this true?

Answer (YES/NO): NO